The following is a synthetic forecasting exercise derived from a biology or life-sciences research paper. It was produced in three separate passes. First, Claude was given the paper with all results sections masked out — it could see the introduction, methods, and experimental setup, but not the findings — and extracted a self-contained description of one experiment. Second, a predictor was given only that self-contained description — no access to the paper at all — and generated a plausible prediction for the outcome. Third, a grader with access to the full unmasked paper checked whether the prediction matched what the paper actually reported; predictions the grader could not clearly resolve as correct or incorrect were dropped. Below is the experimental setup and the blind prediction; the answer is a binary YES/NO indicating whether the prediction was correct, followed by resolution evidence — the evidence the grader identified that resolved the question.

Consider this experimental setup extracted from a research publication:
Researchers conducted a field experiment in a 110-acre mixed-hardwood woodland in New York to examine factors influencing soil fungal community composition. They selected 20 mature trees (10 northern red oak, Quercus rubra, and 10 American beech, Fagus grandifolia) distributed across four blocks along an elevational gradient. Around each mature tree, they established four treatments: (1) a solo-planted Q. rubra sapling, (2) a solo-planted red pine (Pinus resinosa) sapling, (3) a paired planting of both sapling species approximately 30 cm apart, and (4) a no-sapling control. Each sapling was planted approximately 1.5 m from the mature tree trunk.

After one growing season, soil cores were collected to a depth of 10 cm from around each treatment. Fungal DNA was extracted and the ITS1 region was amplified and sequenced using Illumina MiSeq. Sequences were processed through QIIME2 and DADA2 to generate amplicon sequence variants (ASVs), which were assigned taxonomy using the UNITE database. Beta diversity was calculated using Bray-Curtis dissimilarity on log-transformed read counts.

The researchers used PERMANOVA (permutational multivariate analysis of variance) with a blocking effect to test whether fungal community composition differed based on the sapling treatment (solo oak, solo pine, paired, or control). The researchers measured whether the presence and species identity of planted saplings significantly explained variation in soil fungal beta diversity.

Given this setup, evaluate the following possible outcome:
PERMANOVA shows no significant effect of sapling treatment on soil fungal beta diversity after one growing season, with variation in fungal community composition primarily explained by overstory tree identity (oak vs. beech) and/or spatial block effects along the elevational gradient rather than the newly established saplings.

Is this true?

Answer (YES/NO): NO